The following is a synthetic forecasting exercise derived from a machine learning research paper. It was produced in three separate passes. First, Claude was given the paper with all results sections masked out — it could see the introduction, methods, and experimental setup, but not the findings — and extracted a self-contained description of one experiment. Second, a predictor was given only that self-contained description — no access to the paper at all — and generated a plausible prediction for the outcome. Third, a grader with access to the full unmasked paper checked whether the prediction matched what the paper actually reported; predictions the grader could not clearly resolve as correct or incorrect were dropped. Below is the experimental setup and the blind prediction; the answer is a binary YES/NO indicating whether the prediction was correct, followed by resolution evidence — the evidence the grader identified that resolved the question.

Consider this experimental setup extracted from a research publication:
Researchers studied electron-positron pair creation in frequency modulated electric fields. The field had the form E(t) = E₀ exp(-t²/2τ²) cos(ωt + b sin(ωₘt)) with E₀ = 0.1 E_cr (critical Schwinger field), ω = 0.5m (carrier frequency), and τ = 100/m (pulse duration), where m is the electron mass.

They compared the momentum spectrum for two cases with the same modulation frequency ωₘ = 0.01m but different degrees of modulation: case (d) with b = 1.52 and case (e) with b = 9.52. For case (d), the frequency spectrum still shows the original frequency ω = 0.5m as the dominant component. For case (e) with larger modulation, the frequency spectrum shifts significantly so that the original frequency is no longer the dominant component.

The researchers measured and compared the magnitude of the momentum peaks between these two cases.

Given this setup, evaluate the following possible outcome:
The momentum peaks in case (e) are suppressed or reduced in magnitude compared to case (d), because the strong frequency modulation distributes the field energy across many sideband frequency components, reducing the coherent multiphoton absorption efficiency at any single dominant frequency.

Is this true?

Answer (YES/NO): YES